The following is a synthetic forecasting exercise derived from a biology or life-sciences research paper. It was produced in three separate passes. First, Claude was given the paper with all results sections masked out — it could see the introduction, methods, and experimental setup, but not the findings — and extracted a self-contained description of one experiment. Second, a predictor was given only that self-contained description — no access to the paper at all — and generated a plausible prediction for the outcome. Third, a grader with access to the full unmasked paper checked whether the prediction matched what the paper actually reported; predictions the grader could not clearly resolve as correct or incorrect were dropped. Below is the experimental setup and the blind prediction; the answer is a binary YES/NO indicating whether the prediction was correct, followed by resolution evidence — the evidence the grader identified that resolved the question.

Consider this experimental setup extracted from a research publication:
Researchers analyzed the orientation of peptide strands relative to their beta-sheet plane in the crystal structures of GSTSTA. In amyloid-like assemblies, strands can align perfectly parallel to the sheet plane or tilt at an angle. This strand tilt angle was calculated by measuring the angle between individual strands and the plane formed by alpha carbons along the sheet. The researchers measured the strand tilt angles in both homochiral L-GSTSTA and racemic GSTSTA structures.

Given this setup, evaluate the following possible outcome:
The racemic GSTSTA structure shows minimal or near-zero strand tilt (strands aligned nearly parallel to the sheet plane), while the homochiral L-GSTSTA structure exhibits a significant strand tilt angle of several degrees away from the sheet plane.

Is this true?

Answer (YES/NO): NO